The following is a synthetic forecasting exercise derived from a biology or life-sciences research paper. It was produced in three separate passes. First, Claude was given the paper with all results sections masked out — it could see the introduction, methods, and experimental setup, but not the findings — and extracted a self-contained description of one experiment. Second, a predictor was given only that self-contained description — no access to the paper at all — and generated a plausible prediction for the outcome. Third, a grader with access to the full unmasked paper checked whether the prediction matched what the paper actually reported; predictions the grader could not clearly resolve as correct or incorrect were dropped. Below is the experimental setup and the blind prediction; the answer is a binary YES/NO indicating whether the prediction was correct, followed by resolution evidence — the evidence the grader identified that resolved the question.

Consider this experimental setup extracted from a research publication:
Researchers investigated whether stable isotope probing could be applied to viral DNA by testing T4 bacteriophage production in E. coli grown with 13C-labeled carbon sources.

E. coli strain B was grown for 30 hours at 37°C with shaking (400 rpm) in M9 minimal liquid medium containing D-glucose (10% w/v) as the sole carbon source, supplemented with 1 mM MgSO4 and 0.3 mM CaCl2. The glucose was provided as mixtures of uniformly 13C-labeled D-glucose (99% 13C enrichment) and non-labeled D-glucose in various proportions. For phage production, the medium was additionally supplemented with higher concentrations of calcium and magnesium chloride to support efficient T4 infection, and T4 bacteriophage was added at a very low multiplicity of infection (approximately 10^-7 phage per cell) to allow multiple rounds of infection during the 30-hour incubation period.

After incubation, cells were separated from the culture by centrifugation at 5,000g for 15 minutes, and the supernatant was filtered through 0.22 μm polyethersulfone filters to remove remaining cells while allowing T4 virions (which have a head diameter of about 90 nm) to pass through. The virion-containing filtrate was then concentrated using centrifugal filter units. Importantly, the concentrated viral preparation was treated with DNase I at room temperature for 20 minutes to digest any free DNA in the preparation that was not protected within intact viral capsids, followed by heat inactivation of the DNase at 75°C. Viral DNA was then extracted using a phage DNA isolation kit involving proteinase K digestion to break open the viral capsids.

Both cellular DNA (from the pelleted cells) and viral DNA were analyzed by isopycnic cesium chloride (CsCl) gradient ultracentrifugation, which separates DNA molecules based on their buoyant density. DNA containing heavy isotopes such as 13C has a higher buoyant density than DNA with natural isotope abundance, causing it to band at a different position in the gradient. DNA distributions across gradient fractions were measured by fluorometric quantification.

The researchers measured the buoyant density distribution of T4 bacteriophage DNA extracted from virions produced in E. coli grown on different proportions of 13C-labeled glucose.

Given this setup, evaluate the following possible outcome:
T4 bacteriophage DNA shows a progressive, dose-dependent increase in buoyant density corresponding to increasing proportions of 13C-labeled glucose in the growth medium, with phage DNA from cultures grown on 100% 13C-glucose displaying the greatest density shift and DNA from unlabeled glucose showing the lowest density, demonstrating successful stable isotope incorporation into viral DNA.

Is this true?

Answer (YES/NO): YES